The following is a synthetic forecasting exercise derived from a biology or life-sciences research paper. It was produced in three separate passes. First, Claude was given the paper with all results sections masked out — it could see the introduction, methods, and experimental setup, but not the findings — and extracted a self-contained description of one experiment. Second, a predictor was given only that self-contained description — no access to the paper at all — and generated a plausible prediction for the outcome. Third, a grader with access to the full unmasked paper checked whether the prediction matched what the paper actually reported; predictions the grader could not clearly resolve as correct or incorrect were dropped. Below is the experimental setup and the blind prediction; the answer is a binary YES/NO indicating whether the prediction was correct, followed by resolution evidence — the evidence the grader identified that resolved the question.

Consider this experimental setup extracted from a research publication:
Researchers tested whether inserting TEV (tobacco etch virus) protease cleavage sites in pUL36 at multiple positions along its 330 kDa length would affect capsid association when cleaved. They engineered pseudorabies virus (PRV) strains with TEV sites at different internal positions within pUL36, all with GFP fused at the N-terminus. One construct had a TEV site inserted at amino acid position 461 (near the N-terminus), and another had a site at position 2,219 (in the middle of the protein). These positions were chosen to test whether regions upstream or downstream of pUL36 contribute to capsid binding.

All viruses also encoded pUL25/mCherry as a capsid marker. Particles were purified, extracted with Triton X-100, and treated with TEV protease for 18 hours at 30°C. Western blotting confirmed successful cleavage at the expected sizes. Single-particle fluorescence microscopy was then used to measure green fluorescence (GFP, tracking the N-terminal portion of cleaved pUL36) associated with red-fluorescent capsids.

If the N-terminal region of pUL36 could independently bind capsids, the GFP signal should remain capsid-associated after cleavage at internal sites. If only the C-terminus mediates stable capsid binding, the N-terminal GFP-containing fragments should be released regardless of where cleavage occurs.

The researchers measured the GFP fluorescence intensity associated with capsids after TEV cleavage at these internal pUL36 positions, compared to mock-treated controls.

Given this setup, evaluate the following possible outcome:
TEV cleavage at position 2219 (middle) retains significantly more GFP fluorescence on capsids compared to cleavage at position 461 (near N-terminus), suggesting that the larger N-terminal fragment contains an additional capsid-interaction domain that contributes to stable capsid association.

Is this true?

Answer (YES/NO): NO